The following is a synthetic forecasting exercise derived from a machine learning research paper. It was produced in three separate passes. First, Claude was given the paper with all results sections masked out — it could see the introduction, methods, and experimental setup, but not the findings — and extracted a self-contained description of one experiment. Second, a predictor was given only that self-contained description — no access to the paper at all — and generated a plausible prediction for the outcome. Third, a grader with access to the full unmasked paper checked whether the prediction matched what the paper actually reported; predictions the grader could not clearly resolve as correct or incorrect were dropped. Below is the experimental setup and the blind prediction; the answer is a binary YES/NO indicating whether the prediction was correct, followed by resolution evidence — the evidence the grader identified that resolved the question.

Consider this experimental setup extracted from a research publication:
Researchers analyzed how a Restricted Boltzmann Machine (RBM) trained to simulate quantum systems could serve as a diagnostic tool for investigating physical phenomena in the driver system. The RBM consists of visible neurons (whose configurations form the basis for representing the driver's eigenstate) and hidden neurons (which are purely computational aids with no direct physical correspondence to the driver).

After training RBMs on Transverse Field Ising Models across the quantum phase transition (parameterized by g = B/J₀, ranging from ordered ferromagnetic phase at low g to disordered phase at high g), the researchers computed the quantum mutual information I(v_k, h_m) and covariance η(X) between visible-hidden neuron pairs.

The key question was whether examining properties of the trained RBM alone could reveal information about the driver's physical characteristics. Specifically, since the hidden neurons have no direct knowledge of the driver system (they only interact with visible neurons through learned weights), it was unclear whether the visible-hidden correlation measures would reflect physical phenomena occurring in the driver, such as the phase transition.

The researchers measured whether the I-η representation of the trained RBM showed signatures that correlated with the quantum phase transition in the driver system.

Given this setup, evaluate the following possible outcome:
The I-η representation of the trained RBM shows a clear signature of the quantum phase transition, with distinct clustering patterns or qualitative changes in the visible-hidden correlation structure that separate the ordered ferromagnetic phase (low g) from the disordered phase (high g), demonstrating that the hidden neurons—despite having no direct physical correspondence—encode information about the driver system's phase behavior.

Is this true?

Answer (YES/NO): YES